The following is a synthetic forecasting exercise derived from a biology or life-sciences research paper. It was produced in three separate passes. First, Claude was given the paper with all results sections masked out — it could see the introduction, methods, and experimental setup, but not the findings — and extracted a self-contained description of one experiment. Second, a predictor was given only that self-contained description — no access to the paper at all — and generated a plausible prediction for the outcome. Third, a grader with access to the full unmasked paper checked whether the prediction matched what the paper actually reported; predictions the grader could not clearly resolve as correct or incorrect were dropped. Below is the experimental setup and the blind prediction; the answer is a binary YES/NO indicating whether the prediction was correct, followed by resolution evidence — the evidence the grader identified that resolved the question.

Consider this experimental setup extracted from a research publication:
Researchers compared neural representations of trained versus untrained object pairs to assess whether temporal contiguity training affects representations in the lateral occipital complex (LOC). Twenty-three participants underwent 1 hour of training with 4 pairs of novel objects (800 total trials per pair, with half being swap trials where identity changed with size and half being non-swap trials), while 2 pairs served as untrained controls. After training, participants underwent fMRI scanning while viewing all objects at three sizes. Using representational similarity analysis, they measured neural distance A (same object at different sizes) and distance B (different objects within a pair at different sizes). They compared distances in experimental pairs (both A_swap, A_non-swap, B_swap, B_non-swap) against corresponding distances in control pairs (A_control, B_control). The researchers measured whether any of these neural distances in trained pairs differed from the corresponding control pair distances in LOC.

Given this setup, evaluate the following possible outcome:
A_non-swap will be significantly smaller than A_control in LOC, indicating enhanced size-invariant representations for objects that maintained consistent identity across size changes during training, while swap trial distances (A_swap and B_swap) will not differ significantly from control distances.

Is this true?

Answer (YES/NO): NO